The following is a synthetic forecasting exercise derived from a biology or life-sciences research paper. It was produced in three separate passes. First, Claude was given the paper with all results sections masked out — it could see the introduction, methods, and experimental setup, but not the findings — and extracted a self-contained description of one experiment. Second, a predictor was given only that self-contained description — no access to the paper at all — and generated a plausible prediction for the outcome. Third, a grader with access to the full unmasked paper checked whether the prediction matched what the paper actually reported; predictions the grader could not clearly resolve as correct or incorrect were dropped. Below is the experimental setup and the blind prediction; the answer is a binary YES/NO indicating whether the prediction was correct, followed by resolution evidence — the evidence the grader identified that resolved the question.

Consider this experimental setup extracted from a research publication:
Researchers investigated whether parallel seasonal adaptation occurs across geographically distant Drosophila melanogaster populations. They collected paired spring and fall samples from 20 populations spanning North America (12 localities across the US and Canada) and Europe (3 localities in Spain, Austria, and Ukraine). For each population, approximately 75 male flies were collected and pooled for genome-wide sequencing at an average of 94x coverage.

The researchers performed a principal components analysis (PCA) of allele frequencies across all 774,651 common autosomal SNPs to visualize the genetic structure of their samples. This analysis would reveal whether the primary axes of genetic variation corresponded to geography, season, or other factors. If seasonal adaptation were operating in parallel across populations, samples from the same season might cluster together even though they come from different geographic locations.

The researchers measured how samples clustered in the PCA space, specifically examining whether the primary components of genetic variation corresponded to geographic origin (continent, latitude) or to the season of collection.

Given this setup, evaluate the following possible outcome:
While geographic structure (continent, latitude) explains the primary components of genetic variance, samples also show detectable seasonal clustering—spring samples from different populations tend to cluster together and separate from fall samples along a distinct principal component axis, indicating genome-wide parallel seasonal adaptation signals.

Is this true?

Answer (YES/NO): NO